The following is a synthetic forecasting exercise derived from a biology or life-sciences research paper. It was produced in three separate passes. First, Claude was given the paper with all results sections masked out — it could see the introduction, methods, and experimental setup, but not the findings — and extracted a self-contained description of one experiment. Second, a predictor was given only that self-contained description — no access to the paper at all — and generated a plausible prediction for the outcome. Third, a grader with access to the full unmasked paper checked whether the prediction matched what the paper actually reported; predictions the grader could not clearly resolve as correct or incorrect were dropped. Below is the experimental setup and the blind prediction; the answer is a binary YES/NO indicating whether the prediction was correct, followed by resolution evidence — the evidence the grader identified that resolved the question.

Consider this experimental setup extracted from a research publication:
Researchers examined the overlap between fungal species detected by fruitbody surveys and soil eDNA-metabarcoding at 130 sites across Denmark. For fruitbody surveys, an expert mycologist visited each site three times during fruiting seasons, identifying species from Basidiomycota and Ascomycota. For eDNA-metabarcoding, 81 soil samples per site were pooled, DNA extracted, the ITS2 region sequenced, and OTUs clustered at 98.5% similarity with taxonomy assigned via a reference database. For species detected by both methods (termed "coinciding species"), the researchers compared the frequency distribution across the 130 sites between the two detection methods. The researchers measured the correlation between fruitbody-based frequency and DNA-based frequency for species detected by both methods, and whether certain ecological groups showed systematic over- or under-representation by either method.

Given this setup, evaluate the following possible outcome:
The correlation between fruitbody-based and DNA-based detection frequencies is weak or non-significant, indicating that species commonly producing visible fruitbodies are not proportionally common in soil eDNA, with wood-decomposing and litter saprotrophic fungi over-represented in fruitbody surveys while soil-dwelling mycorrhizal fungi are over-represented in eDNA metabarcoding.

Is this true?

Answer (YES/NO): NO